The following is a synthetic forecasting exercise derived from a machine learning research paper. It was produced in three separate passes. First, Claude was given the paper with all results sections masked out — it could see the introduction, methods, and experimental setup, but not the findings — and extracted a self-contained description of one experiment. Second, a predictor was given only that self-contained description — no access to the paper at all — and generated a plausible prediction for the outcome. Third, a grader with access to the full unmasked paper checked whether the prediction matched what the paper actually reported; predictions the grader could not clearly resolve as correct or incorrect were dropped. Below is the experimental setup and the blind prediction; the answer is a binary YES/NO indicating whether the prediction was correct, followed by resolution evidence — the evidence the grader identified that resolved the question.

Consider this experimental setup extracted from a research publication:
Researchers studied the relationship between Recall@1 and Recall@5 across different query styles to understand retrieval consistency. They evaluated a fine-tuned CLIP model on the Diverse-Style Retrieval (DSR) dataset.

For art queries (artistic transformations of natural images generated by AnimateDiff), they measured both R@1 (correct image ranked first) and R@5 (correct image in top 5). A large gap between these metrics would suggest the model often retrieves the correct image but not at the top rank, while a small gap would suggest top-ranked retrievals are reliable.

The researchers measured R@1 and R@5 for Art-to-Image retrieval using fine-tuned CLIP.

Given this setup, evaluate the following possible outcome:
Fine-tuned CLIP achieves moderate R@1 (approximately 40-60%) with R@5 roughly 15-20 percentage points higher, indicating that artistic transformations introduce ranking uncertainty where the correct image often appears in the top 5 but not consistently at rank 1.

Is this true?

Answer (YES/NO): NO